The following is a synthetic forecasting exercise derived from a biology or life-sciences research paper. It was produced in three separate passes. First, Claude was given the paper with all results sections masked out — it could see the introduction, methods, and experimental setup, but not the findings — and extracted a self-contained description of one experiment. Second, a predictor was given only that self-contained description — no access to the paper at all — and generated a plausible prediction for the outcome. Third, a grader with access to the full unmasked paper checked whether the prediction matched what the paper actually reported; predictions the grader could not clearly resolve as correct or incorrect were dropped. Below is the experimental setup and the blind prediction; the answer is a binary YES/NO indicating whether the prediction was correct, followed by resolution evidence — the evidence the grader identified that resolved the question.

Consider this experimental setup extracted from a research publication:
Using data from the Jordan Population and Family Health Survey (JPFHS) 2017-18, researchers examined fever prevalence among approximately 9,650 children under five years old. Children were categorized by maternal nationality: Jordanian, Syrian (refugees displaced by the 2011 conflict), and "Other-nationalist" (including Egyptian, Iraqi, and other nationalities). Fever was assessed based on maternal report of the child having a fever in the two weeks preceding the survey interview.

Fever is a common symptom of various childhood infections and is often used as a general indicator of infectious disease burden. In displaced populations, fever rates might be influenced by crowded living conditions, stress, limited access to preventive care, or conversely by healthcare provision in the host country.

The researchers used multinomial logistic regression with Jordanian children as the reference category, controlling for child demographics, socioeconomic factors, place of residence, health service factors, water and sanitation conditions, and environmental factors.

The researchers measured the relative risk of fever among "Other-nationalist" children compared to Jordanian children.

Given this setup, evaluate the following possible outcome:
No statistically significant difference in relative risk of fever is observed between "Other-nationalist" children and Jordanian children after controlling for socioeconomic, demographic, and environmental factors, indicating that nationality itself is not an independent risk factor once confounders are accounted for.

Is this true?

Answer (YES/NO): YES